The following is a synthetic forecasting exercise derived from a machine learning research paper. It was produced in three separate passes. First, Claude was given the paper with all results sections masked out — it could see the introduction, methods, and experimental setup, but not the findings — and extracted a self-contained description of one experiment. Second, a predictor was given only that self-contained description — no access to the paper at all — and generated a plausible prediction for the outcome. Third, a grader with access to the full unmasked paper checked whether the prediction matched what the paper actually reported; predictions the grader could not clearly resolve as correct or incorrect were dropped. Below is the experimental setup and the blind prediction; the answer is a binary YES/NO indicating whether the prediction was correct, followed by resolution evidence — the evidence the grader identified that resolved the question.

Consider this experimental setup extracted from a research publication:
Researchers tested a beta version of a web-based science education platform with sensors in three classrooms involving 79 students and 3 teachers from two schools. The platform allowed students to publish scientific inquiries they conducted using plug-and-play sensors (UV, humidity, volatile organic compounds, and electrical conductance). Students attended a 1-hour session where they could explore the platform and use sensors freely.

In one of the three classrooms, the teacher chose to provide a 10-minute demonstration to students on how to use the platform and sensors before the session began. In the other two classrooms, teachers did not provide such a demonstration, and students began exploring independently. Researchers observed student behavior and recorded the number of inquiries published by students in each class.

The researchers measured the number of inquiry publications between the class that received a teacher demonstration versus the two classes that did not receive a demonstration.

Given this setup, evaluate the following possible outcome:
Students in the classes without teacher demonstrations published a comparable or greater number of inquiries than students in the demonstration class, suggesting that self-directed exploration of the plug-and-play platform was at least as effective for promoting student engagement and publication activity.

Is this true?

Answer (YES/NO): NO